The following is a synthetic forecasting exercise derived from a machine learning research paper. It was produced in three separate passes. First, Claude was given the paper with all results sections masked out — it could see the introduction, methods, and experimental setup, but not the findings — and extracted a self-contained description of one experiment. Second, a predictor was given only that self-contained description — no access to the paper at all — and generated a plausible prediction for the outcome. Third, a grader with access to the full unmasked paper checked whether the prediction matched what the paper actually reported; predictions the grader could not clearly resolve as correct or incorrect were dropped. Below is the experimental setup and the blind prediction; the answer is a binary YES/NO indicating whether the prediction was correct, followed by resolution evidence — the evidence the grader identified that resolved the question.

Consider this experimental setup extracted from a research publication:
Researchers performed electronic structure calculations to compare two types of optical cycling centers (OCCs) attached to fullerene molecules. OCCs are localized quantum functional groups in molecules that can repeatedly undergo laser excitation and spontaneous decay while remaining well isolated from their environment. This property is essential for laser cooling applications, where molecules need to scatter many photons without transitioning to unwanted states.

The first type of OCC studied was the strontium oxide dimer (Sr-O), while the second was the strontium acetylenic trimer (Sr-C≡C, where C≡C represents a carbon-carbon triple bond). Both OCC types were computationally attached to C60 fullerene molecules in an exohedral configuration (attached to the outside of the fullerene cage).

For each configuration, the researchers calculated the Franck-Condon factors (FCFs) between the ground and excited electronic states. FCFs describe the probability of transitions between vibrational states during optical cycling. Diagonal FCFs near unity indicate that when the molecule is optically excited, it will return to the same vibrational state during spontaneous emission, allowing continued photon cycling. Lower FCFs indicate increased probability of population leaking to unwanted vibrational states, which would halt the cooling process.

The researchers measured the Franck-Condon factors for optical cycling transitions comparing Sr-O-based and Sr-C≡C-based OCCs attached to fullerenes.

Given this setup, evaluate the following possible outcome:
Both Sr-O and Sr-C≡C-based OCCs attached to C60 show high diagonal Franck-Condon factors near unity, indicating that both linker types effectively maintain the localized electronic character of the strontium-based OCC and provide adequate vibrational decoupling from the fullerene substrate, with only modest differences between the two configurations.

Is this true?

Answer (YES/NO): NO